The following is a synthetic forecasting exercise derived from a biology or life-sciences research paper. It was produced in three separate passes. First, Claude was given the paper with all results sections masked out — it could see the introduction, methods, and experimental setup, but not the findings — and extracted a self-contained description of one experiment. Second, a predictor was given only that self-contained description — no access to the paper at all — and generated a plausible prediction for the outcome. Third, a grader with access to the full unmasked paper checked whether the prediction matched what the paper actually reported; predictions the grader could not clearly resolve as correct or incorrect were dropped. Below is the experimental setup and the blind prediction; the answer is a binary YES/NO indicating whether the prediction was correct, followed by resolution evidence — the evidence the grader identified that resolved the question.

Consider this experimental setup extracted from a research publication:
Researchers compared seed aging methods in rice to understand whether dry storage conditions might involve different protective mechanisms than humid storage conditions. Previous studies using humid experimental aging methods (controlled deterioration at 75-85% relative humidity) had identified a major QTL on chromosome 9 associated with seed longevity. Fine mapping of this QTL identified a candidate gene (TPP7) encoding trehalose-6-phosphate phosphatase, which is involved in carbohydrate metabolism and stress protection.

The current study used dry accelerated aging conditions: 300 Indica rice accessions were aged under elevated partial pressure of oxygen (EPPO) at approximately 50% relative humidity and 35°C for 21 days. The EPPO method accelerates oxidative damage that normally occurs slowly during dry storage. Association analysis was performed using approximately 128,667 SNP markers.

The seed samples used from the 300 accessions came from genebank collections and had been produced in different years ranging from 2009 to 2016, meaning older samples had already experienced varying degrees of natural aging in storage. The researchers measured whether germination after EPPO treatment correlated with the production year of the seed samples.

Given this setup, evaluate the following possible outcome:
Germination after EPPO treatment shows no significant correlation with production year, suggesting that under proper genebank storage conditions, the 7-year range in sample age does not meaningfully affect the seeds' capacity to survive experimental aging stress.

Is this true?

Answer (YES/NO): YES